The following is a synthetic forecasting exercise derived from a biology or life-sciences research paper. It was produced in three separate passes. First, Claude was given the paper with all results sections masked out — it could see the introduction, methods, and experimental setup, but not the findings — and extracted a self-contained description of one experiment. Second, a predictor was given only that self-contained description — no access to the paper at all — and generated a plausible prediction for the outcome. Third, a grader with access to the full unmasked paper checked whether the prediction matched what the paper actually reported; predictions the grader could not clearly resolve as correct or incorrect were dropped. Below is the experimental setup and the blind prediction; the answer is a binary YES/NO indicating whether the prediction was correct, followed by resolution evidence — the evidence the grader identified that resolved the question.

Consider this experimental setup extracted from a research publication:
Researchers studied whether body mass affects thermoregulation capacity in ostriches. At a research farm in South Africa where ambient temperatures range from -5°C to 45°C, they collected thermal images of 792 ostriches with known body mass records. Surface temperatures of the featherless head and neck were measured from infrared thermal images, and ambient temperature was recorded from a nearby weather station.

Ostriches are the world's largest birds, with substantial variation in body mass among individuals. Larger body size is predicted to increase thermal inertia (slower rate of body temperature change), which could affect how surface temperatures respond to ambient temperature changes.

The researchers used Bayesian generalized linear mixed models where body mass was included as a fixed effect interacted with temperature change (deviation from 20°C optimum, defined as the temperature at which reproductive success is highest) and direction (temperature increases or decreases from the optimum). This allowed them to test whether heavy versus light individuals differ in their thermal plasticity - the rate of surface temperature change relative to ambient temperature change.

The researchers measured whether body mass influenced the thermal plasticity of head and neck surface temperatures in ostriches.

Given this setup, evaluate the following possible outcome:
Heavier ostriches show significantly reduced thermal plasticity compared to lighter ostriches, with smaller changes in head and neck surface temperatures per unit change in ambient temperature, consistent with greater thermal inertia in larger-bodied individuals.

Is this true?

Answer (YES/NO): NO